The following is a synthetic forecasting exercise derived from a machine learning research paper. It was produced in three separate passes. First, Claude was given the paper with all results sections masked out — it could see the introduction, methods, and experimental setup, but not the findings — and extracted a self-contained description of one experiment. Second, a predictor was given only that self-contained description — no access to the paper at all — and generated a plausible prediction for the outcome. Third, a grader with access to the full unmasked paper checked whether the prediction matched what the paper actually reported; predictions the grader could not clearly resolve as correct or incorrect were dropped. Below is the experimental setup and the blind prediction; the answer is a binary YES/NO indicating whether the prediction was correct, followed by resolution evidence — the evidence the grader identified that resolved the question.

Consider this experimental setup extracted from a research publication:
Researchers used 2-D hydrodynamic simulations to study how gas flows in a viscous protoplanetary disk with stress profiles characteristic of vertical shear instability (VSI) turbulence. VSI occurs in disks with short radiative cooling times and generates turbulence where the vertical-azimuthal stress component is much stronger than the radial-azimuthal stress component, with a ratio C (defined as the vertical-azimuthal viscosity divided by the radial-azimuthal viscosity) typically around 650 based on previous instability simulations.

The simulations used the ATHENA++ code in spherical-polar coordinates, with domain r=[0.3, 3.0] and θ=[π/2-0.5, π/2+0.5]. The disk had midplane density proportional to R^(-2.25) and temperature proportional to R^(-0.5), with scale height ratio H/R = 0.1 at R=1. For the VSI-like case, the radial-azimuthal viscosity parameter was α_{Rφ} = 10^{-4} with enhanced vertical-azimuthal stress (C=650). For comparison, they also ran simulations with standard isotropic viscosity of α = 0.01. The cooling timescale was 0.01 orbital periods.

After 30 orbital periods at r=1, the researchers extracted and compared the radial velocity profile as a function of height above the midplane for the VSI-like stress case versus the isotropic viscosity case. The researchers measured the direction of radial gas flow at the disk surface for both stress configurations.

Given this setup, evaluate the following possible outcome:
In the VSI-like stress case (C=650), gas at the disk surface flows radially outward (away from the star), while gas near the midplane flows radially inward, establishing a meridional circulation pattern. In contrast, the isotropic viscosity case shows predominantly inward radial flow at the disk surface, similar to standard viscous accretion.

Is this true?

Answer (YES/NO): YES